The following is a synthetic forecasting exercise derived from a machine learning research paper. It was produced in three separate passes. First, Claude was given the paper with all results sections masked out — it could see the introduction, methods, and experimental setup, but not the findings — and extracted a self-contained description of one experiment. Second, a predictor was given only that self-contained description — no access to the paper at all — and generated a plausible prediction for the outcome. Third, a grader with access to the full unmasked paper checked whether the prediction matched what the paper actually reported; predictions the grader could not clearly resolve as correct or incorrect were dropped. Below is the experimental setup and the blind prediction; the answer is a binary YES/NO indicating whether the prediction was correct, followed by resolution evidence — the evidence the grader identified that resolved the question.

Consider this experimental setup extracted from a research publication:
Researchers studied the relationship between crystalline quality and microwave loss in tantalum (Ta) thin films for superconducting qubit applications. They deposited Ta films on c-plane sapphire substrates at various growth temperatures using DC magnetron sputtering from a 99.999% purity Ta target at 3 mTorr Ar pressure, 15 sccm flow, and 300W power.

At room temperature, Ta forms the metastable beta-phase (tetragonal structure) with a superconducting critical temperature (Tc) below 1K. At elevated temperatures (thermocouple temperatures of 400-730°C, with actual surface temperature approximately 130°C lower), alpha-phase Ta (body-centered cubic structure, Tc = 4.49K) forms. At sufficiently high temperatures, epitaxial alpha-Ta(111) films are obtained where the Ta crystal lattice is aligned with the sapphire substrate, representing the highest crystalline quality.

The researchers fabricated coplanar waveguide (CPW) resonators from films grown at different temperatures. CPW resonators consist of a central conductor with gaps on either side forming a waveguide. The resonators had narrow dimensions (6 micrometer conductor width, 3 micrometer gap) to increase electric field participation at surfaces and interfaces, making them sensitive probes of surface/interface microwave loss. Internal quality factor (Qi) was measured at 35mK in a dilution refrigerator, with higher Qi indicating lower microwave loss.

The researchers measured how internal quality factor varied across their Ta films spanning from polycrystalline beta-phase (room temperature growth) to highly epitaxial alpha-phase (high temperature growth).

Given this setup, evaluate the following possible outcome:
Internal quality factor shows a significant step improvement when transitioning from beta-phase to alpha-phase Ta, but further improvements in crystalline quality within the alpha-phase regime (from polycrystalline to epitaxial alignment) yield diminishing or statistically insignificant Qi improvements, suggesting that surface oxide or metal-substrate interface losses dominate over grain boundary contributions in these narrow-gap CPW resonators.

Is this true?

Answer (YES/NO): NO